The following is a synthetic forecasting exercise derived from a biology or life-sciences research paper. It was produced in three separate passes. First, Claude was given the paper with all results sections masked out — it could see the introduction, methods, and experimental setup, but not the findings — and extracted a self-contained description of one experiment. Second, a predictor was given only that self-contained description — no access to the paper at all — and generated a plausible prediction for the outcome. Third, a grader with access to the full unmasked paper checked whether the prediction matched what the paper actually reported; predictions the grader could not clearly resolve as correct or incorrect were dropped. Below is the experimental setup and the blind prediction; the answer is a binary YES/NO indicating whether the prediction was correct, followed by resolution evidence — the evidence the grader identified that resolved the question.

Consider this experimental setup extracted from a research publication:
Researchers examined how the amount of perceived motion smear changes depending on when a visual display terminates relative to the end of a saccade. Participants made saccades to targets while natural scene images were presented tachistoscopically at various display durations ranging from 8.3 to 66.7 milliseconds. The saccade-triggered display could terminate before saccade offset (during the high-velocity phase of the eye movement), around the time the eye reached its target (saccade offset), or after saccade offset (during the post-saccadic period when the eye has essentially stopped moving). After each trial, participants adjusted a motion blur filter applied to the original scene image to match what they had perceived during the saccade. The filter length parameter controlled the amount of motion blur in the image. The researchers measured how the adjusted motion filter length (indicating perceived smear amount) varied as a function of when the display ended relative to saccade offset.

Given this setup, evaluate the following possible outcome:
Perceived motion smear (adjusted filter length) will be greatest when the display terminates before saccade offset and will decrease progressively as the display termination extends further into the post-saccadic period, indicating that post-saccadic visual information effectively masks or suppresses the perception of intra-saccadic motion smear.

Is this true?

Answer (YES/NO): NO